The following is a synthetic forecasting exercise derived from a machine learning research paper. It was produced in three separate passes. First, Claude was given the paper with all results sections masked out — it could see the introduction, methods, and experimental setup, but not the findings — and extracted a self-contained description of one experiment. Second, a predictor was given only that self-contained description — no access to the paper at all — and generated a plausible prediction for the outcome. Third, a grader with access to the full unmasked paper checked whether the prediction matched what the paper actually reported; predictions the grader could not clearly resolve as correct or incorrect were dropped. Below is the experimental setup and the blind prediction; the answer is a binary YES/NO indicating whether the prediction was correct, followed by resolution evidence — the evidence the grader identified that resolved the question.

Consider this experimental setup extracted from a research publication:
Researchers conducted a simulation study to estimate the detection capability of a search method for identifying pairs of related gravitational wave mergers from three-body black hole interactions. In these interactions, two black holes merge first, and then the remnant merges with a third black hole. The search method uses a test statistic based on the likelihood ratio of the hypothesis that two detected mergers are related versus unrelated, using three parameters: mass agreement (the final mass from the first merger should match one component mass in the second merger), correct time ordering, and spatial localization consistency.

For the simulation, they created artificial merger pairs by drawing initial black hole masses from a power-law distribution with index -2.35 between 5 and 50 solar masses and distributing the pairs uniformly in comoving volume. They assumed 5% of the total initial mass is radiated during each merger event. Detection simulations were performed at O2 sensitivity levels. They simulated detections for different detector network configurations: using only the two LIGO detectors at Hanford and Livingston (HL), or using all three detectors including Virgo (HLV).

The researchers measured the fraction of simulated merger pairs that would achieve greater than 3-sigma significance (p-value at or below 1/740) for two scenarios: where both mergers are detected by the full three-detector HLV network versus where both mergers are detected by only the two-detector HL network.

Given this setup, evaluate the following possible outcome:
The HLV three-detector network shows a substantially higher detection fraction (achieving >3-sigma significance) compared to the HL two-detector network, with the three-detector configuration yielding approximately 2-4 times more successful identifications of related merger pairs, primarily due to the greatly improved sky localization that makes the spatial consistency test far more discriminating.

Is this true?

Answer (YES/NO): NO